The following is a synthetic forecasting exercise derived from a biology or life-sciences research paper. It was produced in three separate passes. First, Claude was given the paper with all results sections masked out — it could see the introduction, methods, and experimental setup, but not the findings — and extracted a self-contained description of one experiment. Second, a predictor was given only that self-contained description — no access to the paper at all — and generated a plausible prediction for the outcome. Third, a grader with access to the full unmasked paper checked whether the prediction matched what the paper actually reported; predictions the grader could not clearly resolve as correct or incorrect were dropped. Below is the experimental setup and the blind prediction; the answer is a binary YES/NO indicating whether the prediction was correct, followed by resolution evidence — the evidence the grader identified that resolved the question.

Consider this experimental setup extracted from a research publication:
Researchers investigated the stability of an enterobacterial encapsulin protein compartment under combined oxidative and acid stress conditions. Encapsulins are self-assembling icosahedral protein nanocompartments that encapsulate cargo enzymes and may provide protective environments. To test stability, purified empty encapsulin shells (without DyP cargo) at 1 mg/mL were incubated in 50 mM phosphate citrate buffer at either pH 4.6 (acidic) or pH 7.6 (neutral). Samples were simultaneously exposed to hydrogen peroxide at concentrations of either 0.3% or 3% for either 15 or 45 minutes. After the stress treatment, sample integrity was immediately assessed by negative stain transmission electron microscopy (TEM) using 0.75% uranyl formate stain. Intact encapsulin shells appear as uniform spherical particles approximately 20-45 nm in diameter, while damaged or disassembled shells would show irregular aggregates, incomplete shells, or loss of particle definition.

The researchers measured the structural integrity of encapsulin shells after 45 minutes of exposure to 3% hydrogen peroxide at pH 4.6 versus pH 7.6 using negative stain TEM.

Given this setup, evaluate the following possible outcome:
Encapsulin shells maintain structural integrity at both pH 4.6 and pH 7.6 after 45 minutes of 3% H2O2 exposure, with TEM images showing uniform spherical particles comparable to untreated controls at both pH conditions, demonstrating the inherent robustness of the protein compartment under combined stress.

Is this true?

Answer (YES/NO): NO